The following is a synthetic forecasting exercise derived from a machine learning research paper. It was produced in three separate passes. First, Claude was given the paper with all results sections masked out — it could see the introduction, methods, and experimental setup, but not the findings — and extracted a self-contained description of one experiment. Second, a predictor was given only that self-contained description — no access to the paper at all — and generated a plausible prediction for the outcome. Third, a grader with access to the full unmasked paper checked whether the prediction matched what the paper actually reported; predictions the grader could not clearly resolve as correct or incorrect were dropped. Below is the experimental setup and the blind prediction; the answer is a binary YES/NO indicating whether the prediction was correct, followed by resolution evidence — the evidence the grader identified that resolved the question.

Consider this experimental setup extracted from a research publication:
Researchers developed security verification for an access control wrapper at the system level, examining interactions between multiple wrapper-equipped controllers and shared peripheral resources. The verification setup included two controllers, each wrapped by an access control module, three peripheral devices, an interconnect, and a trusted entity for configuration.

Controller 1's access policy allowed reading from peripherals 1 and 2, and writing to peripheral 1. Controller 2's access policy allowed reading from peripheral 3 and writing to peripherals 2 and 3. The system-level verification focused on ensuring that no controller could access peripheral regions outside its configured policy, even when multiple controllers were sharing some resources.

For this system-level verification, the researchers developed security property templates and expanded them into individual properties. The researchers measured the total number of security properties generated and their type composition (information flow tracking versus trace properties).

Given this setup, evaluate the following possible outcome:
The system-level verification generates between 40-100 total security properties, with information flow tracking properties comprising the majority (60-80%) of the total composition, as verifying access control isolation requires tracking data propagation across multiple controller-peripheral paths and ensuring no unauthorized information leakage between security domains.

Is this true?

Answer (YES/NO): NO